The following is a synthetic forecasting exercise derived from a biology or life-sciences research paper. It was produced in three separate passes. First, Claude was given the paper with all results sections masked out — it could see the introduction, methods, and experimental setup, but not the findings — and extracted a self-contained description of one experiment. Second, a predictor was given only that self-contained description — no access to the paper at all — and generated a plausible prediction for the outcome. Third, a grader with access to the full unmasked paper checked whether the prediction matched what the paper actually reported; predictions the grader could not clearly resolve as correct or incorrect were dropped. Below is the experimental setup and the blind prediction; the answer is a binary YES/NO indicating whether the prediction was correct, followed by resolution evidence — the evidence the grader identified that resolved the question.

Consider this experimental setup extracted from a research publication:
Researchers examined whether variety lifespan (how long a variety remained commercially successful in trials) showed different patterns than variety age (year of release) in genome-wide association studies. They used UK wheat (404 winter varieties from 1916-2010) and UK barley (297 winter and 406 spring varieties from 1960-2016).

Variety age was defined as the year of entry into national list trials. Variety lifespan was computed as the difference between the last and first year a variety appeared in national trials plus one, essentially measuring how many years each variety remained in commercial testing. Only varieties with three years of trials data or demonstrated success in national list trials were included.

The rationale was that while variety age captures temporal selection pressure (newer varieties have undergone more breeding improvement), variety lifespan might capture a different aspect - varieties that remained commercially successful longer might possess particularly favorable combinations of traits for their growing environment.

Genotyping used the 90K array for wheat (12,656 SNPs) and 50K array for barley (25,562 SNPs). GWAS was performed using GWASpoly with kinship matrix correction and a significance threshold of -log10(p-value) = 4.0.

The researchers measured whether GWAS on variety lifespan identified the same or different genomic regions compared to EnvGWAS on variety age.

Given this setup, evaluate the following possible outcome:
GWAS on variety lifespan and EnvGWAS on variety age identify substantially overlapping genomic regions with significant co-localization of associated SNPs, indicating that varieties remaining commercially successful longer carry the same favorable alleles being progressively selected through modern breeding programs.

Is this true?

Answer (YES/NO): YES